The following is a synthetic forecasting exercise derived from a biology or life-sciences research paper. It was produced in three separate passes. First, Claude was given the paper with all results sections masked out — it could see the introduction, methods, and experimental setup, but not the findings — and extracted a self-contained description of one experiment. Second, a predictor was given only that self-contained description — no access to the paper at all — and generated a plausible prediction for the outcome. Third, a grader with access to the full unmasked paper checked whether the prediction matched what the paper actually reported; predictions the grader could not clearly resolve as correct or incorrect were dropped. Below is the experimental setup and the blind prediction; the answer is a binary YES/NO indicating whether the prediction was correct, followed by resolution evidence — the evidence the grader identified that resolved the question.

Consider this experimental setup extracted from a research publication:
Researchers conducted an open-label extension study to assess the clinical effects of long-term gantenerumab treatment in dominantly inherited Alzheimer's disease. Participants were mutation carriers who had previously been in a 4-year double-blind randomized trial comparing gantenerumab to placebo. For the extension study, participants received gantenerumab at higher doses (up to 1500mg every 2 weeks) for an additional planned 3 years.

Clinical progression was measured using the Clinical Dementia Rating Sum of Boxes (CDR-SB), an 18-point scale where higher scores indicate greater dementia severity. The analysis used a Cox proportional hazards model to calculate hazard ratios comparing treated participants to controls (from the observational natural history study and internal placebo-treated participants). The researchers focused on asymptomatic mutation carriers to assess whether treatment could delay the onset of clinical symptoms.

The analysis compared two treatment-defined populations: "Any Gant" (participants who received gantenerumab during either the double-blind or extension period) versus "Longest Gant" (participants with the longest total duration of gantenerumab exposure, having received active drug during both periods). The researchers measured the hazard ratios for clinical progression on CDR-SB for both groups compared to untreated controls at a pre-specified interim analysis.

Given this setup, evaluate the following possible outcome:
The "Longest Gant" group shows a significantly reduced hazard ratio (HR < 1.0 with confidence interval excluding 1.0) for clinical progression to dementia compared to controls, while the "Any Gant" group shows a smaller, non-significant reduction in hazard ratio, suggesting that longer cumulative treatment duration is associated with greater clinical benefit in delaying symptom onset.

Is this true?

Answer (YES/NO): NO